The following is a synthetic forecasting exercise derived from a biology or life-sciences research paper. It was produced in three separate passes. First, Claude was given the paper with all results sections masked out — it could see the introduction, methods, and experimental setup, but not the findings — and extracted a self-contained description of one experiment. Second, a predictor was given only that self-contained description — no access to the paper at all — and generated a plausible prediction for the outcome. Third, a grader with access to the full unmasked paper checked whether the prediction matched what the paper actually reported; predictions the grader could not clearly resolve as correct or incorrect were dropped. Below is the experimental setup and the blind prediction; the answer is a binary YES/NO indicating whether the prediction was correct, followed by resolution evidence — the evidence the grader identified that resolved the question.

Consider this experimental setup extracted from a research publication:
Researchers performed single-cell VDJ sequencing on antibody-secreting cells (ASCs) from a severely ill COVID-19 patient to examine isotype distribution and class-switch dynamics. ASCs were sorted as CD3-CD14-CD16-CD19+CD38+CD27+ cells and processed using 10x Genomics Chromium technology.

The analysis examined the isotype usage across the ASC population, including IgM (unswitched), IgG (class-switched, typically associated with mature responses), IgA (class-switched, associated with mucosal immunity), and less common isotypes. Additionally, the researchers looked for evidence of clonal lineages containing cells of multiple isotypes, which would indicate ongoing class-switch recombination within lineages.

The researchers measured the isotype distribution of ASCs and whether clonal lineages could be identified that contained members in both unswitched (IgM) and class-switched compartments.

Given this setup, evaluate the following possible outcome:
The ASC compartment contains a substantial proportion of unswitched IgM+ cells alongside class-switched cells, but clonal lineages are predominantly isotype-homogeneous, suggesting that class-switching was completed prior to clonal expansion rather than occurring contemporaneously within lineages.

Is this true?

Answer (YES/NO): NO